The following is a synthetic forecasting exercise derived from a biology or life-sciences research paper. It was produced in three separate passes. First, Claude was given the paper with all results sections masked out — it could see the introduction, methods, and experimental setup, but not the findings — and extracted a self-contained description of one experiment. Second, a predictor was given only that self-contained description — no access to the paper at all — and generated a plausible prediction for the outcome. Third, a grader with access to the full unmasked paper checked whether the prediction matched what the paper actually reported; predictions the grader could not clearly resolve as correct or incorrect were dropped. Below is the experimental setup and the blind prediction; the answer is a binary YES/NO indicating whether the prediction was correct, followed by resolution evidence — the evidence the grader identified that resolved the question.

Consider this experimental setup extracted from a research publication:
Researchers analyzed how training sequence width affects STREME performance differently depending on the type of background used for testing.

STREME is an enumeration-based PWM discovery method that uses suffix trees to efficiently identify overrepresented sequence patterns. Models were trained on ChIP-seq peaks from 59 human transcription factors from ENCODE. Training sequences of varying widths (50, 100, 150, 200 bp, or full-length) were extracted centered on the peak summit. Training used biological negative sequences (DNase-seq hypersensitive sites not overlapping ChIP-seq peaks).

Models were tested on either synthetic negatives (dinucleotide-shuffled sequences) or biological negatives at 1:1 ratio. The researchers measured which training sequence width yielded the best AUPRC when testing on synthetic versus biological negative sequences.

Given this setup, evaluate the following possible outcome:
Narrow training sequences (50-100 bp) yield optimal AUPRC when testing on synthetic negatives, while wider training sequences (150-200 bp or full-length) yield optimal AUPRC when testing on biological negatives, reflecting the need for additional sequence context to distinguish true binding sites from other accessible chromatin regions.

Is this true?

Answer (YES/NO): NO